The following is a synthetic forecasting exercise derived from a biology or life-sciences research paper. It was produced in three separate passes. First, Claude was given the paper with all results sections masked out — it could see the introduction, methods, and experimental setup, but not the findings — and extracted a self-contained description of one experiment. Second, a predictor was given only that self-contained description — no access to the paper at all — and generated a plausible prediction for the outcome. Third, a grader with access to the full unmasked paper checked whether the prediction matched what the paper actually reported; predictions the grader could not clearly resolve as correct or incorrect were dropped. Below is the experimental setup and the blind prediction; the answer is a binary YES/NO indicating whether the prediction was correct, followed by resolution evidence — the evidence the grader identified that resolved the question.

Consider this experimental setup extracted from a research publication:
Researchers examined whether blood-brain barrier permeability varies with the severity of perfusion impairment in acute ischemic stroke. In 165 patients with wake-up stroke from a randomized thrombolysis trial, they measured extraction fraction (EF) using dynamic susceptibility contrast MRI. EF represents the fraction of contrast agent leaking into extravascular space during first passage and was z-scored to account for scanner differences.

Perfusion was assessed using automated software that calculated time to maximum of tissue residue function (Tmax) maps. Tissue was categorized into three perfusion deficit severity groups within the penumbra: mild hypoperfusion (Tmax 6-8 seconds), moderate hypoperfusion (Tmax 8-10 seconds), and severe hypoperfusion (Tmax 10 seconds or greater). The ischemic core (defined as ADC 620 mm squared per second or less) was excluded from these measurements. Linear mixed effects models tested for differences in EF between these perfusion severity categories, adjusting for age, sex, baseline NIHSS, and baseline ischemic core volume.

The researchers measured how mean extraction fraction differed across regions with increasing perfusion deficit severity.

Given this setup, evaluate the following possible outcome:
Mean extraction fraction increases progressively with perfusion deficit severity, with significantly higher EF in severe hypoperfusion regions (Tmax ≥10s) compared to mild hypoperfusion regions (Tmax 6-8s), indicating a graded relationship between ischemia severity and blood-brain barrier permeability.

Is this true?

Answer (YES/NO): YES